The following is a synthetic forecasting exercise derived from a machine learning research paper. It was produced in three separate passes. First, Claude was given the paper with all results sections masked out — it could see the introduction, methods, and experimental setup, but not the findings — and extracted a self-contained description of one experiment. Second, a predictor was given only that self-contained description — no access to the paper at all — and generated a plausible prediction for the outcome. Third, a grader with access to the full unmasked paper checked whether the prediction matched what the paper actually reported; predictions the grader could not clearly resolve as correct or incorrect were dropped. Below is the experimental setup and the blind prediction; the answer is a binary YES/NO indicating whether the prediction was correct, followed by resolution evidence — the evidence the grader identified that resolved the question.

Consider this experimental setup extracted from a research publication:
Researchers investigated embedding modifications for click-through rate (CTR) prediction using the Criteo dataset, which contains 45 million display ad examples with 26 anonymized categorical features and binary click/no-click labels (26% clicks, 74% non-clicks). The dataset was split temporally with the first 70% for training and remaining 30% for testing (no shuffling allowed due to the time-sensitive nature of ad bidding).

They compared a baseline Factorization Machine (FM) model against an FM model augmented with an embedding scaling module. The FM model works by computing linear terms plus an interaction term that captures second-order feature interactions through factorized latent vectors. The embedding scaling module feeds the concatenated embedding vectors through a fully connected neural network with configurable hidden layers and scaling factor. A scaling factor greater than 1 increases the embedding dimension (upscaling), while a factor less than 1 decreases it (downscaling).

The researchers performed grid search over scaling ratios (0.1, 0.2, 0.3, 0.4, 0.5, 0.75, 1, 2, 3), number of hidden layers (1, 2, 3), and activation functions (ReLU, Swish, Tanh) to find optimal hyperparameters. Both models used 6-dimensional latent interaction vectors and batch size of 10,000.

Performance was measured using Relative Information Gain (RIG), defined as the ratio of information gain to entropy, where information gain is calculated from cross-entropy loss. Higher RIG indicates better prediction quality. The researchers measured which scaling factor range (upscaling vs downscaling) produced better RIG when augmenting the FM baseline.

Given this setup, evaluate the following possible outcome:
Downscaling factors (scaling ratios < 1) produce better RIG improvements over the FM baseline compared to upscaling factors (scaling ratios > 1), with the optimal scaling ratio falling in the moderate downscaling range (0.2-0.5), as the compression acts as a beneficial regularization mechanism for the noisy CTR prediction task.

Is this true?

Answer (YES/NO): YES